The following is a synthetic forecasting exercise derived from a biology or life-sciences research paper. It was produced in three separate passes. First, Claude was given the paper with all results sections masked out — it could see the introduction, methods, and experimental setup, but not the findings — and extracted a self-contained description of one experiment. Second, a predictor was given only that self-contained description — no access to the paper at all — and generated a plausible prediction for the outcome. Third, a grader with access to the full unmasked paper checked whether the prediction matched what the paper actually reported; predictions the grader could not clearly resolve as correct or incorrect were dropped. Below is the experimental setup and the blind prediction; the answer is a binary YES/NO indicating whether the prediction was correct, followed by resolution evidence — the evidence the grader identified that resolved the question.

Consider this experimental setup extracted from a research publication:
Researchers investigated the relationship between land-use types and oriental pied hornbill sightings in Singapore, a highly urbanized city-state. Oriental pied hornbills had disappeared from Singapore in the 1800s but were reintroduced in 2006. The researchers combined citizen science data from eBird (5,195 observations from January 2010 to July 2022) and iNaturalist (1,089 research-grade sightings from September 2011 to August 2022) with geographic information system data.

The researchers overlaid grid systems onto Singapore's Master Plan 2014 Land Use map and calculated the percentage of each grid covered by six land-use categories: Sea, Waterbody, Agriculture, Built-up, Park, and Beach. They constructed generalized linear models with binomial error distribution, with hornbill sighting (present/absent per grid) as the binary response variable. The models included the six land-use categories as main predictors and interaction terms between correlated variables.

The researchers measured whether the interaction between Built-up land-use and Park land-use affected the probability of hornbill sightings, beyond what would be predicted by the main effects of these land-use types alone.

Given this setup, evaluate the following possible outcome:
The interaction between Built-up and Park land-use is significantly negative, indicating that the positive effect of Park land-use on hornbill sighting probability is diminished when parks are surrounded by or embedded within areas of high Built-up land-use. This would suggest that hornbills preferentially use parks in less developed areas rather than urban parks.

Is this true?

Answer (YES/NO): NO